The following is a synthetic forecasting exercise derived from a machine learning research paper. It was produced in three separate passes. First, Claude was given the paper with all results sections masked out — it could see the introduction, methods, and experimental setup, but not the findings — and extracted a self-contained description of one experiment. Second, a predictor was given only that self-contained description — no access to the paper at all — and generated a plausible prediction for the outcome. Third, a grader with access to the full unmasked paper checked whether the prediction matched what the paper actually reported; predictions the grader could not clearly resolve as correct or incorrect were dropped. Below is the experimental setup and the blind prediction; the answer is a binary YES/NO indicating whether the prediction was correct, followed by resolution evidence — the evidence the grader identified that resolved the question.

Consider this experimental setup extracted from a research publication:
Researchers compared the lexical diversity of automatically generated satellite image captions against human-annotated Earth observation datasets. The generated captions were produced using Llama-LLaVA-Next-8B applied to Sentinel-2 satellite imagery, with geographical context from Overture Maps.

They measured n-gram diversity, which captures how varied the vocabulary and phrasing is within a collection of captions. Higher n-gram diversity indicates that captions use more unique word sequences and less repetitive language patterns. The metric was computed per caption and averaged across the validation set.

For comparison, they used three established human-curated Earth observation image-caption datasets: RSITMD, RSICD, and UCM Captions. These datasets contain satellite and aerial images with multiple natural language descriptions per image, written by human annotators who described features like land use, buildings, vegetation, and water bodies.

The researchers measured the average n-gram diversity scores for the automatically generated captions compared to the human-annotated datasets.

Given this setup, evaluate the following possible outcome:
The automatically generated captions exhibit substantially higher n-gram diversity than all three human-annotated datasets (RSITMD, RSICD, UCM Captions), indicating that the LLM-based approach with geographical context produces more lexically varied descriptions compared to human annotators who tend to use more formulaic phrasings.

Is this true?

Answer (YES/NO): YES